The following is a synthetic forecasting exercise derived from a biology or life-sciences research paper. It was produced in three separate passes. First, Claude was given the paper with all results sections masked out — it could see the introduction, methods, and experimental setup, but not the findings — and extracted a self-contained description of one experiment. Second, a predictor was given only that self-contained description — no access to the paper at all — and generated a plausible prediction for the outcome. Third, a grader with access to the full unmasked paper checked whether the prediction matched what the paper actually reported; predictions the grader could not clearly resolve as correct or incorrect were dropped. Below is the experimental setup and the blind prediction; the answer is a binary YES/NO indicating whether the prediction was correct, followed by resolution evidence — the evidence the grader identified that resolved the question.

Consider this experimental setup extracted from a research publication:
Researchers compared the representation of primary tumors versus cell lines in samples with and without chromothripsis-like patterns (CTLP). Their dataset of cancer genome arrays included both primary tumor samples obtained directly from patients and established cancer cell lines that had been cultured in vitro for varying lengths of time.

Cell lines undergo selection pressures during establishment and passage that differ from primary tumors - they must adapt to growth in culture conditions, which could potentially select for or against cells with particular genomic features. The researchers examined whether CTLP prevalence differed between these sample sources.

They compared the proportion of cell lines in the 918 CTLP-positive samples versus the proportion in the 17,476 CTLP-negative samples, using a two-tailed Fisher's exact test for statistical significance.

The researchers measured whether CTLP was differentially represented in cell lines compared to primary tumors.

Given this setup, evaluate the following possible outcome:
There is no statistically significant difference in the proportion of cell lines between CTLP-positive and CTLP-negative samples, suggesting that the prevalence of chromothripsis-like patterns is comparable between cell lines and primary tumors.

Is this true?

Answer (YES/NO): NO